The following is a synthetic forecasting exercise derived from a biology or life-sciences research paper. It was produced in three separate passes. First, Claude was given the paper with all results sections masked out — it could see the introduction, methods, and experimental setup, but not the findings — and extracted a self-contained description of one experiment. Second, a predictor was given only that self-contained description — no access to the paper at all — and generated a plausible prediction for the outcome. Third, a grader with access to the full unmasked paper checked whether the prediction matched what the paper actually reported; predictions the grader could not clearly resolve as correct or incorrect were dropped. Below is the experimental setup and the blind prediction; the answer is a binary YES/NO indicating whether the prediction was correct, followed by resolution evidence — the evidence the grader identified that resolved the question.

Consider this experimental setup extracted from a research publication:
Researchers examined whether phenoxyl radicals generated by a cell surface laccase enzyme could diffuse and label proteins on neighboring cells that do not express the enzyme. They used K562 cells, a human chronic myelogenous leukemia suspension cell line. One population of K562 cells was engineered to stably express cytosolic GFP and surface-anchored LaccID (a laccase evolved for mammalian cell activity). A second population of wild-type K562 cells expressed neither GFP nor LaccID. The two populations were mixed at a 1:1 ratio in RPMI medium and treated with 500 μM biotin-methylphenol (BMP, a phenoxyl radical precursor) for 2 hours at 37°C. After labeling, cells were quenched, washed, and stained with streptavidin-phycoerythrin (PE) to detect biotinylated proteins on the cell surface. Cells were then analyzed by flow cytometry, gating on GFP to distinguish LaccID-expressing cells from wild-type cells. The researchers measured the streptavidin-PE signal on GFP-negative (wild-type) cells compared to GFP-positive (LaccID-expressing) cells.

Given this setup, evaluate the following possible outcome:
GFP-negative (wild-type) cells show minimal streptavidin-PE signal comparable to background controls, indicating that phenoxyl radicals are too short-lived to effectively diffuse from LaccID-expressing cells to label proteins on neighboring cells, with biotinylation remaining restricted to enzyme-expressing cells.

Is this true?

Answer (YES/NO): NO